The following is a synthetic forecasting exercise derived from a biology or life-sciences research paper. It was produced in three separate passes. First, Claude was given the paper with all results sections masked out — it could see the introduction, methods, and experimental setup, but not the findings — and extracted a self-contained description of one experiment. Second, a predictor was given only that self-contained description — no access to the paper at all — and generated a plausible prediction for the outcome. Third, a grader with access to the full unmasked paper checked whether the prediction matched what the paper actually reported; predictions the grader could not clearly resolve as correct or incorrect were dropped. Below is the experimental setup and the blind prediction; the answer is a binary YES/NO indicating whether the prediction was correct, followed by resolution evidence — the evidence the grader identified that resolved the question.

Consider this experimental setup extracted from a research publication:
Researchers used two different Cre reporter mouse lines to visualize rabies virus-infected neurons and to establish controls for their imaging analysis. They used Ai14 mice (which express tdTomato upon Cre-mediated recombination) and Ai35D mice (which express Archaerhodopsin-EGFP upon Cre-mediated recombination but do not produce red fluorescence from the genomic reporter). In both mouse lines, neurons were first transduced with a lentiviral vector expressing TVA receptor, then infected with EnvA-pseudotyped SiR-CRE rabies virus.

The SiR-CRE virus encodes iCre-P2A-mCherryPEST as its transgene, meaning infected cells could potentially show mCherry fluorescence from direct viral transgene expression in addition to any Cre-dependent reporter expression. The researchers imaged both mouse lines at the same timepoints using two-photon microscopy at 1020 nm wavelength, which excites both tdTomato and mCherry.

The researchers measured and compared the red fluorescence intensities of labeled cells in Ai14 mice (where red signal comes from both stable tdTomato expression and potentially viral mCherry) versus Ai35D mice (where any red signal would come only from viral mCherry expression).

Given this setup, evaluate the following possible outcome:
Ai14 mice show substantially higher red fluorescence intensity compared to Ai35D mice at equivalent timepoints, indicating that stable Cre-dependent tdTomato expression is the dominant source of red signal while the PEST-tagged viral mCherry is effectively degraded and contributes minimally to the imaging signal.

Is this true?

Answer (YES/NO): YES